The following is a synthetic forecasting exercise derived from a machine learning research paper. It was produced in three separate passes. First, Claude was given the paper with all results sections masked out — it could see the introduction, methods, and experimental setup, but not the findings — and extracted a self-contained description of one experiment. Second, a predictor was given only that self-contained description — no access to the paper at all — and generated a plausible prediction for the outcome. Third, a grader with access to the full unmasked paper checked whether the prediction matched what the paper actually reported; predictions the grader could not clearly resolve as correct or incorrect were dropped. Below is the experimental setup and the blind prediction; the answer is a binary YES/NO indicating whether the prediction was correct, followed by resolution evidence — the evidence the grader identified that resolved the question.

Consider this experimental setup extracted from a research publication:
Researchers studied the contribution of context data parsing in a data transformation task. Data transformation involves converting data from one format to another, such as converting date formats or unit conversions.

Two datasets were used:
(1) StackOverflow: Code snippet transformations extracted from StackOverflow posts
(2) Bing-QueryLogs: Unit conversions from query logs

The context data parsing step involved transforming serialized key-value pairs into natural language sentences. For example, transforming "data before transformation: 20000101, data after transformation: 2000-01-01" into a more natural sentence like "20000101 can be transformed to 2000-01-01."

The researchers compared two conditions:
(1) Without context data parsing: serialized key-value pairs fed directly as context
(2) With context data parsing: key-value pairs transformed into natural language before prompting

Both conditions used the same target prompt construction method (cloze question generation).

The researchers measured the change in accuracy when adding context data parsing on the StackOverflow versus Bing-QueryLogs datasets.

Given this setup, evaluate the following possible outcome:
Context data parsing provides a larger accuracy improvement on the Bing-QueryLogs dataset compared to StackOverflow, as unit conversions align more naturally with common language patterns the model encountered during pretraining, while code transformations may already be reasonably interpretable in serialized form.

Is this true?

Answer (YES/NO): NO